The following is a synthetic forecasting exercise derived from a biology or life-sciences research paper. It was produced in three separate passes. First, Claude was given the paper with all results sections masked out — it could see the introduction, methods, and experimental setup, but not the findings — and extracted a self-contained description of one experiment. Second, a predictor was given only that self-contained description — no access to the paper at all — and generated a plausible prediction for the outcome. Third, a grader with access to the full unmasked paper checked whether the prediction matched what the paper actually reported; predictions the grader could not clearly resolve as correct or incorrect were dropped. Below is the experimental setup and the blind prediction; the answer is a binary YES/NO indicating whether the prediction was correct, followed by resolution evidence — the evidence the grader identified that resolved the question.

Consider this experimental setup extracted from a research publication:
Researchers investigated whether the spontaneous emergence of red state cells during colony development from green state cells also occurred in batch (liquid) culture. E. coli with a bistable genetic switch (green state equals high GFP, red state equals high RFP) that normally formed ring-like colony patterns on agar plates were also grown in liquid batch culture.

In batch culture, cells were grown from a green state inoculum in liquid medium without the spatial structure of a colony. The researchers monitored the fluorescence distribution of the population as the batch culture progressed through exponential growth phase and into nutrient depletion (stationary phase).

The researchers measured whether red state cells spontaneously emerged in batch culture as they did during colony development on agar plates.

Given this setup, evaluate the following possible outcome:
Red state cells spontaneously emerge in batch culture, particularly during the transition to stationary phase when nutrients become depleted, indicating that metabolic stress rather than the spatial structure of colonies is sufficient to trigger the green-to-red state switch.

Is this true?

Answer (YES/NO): NO